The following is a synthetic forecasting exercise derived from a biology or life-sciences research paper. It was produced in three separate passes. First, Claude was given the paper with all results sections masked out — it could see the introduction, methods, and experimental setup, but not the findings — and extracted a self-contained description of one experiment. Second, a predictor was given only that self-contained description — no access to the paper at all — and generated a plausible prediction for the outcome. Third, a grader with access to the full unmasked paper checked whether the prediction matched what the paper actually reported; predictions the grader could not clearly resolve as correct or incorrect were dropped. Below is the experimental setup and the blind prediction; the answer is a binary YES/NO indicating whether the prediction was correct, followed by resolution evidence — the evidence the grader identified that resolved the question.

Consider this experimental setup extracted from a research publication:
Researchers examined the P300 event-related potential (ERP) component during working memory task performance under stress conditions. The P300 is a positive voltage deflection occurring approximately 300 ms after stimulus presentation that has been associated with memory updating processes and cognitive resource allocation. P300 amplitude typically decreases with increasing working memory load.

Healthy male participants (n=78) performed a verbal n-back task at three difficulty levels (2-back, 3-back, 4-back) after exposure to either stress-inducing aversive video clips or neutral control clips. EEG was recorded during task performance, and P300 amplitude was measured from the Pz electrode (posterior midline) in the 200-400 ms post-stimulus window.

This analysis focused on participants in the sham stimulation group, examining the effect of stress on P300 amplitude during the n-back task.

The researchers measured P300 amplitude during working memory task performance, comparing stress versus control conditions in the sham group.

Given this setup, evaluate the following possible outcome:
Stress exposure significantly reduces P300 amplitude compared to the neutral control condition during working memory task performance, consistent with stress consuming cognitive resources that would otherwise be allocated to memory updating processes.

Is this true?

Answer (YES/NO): NO